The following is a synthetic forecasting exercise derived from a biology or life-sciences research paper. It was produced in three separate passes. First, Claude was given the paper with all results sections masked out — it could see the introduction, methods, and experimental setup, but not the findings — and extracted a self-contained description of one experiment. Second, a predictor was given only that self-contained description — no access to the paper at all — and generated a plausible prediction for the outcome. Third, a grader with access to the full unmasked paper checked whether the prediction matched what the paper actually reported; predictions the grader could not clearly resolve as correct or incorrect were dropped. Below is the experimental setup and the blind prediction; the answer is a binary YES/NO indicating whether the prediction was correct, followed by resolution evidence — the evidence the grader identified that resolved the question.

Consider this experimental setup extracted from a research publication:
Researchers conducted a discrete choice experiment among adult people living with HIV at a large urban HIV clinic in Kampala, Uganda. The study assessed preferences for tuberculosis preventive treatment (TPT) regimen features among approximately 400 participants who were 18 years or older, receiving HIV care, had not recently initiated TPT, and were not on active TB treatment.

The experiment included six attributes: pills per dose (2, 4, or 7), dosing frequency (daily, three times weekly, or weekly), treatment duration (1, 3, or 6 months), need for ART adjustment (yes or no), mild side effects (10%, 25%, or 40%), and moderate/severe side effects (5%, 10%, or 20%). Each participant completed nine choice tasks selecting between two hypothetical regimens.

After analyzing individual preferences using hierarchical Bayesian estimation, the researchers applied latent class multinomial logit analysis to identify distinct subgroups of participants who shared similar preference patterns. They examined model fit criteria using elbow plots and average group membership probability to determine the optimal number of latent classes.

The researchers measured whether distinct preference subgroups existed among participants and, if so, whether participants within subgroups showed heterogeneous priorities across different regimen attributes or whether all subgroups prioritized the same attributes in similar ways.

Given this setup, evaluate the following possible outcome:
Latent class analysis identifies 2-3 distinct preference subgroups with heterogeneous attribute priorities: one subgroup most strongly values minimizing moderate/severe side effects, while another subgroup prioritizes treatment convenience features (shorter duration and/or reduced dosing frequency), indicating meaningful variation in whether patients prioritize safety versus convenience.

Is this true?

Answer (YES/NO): NO